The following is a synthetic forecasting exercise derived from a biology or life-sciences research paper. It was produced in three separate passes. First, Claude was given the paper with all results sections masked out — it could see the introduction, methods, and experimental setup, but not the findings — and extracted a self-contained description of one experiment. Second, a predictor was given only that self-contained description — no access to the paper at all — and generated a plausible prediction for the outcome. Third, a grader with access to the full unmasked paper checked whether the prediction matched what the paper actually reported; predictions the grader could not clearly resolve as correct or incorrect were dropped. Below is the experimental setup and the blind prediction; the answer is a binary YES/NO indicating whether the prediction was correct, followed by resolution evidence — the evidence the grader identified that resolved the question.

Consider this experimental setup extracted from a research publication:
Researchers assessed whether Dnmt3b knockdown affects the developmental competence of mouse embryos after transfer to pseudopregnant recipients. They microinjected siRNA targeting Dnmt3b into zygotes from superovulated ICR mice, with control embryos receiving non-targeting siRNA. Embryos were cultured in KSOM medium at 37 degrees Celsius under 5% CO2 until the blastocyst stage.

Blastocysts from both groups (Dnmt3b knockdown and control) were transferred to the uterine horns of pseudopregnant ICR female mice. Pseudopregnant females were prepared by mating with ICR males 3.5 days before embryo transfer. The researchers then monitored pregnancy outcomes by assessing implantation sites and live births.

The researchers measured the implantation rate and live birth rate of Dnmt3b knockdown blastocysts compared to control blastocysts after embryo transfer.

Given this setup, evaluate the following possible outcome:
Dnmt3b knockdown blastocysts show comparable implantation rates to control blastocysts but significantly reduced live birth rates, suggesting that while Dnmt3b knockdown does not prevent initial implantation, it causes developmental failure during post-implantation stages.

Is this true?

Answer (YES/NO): NO